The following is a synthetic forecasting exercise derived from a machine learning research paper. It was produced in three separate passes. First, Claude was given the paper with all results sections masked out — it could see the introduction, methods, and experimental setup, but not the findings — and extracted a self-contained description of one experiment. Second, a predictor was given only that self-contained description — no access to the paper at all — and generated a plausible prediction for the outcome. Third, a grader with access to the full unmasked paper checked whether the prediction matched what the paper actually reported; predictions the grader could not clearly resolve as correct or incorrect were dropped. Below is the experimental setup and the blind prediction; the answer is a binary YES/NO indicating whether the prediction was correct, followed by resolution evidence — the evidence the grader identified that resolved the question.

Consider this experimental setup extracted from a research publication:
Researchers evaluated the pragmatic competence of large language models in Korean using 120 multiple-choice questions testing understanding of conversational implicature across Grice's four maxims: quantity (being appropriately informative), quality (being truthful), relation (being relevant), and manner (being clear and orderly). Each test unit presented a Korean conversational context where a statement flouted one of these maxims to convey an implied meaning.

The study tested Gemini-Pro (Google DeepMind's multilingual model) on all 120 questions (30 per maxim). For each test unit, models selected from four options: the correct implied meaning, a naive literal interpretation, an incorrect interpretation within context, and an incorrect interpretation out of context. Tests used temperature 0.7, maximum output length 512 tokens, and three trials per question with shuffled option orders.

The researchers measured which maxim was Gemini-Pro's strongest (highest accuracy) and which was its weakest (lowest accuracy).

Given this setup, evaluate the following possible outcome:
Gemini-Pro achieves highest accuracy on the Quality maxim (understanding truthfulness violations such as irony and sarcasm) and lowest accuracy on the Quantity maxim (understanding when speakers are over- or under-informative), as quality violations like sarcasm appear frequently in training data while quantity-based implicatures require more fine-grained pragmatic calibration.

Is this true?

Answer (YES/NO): NO